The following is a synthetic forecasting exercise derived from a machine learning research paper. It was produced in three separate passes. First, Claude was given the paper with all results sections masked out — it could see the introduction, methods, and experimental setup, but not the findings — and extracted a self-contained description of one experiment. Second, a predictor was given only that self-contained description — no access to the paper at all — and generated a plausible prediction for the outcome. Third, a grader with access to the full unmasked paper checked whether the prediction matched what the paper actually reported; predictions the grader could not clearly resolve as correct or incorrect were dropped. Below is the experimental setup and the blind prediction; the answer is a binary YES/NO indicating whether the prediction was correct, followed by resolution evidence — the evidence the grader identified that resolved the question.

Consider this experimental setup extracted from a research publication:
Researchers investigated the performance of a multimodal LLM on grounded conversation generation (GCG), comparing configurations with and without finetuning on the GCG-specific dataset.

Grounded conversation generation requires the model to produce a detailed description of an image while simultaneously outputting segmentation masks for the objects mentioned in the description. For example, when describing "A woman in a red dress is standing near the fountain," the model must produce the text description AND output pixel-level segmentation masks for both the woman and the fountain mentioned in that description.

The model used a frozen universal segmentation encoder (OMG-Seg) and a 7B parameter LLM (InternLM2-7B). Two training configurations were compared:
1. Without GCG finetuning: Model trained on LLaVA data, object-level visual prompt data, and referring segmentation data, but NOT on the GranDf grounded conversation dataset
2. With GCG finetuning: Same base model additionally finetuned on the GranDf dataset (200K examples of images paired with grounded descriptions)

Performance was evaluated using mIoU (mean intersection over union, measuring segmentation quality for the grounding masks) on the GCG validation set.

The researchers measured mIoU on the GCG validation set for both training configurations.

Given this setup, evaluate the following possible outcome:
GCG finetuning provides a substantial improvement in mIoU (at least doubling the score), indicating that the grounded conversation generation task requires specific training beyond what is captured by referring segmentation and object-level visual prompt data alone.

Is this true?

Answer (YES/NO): NO